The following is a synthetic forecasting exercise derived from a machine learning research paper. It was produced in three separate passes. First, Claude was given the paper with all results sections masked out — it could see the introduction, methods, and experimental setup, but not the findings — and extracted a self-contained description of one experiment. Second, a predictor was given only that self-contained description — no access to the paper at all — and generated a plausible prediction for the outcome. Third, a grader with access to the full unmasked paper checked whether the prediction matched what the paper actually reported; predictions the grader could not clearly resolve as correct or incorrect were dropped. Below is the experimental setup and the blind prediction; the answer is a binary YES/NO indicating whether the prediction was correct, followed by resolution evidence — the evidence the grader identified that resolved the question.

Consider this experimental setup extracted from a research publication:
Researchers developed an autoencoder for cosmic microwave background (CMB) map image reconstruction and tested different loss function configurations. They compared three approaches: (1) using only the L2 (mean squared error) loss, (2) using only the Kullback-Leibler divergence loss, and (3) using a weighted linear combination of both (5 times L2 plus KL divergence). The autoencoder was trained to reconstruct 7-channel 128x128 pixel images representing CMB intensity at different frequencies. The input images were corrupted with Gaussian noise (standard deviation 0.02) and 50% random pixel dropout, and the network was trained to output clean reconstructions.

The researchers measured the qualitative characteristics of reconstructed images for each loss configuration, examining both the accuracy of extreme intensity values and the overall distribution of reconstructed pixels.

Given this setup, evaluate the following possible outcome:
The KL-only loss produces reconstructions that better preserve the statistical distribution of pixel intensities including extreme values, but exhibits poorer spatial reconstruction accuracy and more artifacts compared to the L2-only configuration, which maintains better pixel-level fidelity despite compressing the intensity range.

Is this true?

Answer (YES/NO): NO